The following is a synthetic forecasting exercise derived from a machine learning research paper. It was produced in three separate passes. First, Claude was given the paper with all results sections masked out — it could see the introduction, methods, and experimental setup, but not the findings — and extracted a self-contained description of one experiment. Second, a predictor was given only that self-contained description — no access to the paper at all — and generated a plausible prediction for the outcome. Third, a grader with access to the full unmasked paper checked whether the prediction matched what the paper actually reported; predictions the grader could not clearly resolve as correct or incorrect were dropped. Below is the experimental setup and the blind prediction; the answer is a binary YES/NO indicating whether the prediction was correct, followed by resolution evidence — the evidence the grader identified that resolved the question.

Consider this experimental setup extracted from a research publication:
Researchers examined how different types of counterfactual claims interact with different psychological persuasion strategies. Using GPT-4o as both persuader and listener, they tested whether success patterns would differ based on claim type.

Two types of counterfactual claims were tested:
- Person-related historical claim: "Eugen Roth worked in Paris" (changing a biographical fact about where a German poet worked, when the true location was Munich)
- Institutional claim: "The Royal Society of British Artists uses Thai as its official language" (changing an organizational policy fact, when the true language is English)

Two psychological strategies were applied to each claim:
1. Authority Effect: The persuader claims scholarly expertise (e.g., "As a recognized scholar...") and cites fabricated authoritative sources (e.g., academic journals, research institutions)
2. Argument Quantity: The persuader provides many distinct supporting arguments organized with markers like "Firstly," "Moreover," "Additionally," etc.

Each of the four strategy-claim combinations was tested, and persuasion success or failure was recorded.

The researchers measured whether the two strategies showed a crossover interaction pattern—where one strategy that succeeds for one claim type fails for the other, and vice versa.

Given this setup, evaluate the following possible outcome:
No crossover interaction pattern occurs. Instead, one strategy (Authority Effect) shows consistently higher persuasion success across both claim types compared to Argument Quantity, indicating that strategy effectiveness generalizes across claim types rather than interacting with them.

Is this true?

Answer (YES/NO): NO